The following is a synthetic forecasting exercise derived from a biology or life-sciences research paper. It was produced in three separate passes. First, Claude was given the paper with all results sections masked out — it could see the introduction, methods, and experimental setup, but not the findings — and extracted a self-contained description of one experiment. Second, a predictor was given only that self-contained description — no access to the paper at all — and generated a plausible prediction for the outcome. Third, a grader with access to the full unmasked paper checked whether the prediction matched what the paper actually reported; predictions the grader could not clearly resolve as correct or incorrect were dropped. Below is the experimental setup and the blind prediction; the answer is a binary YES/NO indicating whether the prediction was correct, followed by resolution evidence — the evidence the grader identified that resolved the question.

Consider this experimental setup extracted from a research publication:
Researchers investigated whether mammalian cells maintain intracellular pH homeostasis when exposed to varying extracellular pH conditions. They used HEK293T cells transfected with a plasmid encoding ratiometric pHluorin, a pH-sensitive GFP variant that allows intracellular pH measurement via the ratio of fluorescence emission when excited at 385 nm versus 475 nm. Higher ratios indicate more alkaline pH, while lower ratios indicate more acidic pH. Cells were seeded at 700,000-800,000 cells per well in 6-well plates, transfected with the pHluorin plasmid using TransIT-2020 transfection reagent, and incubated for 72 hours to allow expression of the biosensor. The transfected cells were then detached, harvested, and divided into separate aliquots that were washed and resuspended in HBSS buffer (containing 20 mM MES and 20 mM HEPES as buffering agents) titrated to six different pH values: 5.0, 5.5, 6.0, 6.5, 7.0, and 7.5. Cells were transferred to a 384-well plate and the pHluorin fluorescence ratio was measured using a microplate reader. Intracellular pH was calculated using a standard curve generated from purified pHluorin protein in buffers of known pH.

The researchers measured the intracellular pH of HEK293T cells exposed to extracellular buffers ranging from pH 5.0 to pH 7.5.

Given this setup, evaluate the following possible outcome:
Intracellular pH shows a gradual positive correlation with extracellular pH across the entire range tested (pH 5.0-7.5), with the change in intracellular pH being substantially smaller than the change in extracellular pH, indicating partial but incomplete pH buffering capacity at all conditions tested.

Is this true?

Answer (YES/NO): NO